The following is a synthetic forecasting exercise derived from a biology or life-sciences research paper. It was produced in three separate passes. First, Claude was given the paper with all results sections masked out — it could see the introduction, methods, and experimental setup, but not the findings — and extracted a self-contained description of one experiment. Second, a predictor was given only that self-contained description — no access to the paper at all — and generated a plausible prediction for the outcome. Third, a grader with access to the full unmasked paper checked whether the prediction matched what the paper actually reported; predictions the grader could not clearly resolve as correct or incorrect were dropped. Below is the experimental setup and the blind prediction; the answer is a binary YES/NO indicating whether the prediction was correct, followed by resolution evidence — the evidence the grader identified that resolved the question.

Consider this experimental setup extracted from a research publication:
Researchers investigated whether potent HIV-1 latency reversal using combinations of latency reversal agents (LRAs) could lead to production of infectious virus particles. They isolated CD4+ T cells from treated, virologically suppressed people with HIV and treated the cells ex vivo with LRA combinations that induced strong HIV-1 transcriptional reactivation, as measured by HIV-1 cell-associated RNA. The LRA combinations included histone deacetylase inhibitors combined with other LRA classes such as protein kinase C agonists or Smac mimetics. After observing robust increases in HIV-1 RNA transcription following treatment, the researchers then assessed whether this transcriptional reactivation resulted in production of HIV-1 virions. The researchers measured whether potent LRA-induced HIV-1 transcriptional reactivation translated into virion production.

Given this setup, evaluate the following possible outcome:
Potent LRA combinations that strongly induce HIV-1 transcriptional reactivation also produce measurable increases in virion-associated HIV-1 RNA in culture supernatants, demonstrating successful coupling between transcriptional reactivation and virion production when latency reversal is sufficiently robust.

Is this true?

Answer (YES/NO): NO